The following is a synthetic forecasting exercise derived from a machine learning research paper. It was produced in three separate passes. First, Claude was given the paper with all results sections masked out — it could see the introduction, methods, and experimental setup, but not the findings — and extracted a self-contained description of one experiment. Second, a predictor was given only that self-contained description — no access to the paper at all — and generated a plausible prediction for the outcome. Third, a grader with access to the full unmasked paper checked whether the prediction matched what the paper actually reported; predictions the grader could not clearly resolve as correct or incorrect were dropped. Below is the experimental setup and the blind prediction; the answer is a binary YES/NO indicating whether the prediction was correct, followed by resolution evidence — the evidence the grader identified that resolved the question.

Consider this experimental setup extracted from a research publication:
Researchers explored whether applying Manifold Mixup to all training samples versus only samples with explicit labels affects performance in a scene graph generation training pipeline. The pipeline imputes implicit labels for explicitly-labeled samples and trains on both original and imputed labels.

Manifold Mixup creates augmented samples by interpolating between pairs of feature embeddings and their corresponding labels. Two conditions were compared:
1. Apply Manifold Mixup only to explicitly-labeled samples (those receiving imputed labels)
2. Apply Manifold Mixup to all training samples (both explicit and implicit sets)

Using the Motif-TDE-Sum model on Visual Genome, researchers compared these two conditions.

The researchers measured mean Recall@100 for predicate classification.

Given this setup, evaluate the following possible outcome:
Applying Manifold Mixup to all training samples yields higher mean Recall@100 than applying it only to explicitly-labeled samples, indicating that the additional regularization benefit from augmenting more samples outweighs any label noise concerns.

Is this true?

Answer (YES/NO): NO